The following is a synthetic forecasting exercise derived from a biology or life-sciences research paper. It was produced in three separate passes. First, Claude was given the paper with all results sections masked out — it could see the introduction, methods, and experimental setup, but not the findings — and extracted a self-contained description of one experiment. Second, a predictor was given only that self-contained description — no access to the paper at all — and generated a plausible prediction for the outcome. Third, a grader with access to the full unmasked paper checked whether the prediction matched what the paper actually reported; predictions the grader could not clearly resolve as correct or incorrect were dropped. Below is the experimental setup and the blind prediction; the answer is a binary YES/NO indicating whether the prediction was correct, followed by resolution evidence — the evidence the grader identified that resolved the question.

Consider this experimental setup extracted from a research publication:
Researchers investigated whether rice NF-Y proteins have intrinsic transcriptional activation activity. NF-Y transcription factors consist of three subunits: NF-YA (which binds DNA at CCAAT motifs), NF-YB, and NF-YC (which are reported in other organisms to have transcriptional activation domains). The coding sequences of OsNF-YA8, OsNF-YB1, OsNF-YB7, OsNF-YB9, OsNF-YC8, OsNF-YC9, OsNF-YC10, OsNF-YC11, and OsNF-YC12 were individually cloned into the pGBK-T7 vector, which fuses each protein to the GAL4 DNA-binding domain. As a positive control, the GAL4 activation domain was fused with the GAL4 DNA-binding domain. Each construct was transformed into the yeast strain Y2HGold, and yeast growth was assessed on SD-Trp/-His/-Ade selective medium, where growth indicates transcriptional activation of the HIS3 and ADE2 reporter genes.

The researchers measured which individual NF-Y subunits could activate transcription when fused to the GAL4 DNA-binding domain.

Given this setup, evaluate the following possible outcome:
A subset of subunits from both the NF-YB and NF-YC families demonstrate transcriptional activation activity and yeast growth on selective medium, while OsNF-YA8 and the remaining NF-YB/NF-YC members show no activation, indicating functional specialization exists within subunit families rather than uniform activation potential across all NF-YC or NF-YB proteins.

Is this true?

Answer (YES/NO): NO